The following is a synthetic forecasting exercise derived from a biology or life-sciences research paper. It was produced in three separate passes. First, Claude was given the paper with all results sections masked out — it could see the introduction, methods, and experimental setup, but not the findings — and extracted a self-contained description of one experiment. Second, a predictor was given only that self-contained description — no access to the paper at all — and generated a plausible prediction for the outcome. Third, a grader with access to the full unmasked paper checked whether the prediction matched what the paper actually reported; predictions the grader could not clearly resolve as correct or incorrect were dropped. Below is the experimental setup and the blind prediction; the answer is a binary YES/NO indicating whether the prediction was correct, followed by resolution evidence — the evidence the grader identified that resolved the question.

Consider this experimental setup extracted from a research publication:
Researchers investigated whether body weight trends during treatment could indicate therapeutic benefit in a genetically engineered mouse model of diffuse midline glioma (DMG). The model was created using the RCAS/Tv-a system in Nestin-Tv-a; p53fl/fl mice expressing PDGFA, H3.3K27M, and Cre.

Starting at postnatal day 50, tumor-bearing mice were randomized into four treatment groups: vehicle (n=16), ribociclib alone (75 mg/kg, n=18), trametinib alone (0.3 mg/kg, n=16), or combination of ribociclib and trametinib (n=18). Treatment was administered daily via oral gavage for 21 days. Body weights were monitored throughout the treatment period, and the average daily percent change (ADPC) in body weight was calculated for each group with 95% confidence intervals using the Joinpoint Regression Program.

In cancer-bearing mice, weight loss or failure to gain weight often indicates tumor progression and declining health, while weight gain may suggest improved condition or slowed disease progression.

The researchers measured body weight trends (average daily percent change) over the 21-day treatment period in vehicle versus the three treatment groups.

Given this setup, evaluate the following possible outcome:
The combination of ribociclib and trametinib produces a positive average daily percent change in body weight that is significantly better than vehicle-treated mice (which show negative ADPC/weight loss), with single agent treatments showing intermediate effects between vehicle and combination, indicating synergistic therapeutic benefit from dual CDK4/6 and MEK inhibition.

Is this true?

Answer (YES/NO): NO